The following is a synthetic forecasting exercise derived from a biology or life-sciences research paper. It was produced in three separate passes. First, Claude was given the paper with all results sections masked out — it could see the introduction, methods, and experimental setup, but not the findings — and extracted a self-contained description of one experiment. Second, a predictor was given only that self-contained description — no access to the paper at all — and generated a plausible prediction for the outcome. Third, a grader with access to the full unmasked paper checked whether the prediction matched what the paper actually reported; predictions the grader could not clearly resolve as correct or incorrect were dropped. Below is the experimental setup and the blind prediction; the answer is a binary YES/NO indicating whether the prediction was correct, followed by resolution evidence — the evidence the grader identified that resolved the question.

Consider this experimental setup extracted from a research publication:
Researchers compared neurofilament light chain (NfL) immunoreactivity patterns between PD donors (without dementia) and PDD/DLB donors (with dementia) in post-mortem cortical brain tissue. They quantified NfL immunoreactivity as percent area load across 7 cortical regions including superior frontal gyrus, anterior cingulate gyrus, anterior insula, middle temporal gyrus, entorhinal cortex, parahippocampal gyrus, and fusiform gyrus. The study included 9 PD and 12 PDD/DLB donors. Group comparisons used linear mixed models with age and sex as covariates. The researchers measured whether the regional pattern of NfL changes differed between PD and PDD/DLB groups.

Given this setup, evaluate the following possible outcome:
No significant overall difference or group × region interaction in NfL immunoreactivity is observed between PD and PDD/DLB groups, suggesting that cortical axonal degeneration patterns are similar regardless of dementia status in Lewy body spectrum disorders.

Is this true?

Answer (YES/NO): NO